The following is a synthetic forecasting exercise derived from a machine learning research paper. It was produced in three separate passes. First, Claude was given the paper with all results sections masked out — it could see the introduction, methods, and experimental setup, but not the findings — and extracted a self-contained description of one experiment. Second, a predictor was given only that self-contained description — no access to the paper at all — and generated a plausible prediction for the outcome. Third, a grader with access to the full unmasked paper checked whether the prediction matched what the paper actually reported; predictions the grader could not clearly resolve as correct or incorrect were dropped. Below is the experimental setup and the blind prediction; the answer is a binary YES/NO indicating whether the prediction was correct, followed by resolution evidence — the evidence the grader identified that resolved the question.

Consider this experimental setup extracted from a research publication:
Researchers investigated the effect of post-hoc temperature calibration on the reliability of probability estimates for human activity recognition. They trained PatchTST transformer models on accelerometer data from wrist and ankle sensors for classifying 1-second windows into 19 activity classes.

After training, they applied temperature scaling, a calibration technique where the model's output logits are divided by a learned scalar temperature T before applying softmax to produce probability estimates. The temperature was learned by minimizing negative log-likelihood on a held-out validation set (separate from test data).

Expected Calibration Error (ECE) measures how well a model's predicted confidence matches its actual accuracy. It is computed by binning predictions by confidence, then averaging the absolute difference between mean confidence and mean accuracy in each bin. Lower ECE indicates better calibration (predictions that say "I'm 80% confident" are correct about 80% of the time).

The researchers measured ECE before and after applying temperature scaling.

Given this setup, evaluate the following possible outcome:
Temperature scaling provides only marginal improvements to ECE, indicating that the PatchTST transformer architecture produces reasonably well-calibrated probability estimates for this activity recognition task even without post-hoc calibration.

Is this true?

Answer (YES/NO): NO